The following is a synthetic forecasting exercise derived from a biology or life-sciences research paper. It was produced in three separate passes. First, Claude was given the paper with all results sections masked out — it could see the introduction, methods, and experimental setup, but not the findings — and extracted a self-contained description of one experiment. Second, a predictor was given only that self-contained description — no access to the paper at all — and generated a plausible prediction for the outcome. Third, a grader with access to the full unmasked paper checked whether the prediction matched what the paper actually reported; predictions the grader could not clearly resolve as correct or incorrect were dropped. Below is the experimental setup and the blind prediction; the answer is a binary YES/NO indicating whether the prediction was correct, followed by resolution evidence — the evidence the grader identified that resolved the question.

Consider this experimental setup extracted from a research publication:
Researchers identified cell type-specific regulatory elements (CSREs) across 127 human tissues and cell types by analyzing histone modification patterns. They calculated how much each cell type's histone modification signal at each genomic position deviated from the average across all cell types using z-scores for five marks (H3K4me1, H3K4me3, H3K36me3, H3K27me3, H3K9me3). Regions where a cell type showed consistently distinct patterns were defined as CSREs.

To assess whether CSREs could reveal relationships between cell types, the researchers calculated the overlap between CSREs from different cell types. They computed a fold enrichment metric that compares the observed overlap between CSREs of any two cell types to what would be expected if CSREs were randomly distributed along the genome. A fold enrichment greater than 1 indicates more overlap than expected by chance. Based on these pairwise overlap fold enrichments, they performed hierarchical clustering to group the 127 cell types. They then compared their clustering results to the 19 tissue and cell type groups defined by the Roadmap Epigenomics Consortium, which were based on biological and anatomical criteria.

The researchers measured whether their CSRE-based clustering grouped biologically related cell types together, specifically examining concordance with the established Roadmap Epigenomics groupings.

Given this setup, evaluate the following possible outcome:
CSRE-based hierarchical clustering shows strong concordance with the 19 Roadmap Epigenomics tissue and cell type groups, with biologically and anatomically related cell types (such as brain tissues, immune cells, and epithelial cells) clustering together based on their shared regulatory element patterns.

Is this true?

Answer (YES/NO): YES